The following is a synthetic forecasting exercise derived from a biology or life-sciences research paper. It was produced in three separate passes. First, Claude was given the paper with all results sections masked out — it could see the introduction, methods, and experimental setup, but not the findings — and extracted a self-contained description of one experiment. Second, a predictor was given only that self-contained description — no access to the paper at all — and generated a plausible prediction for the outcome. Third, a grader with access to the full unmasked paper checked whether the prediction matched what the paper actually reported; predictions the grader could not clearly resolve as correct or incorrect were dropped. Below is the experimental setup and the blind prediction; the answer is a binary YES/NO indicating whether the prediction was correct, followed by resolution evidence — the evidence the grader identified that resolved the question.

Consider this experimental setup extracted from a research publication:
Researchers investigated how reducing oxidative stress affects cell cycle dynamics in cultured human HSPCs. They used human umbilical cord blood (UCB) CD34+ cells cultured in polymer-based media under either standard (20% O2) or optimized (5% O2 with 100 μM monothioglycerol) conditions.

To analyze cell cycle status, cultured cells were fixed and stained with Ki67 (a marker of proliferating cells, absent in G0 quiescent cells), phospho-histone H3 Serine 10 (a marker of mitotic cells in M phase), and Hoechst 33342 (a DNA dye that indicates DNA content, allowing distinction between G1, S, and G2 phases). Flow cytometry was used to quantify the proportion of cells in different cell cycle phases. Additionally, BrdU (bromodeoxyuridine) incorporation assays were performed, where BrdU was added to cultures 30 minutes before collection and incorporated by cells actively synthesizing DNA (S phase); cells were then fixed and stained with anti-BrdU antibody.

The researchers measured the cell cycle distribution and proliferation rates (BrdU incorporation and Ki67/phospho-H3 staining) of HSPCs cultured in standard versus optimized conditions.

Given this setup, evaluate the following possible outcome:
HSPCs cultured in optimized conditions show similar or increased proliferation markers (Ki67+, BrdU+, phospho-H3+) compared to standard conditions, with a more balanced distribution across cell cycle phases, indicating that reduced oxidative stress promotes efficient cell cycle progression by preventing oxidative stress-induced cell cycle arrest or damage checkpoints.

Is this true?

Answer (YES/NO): YES